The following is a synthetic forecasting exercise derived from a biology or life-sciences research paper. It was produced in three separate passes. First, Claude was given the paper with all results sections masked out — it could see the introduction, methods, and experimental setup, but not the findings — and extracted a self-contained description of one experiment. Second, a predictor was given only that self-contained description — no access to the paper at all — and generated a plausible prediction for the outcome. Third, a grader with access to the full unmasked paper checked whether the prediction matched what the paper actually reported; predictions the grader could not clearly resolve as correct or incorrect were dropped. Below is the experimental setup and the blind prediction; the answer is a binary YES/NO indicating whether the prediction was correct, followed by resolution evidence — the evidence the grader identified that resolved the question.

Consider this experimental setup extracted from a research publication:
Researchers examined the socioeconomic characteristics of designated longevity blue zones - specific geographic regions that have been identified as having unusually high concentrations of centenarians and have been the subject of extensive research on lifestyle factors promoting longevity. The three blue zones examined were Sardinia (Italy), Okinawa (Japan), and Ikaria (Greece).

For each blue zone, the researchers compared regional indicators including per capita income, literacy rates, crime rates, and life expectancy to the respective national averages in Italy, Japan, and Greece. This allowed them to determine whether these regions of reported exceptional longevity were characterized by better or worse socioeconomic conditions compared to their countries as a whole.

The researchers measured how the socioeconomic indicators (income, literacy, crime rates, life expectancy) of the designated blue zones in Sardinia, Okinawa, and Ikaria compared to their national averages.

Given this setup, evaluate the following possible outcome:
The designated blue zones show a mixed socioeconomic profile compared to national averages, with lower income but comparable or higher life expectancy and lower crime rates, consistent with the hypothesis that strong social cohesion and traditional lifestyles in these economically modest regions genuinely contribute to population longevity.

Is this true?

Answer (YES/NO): NO